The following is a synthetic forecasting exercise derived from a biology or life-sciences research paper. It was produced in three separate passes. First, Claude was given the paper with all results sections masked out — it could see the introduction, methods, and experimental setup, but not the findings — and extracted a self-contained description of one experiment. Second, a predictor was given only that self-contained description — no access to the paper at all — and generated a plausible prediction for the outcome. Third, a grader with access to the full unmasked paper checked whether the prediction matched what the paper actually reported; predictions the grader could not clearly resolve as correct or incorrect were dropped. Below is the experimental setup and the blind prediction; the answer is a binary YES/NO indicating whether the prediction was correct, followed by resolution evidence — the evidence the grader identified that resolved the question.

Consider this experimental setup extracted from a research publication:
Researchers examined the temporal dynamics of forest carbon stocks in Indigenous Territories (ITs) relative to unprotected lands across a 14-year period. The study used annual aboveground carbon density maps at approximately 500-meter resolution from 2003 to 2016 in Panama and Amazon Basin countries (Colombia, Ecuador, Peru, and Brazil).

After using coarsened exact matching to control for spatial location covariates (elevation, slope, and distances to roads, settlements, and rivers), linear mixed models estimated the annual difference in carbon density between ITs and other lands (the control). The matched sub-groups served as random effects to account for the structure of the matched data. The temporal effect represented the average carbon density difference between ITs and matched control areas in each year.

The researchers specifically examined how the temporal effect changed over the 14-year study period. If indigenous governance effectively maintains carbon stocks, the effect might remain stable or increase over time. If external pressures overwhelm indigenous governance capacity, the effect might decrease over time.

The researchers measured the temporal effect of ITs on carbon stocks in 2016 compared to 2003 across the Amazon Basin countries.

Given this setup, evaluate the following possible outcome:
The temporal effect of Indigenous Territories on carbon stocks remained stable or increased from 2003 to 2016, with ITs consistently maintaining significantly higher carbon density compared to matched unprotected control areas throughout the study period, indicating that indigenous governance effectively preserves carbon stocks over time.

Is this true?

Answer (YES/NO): YES